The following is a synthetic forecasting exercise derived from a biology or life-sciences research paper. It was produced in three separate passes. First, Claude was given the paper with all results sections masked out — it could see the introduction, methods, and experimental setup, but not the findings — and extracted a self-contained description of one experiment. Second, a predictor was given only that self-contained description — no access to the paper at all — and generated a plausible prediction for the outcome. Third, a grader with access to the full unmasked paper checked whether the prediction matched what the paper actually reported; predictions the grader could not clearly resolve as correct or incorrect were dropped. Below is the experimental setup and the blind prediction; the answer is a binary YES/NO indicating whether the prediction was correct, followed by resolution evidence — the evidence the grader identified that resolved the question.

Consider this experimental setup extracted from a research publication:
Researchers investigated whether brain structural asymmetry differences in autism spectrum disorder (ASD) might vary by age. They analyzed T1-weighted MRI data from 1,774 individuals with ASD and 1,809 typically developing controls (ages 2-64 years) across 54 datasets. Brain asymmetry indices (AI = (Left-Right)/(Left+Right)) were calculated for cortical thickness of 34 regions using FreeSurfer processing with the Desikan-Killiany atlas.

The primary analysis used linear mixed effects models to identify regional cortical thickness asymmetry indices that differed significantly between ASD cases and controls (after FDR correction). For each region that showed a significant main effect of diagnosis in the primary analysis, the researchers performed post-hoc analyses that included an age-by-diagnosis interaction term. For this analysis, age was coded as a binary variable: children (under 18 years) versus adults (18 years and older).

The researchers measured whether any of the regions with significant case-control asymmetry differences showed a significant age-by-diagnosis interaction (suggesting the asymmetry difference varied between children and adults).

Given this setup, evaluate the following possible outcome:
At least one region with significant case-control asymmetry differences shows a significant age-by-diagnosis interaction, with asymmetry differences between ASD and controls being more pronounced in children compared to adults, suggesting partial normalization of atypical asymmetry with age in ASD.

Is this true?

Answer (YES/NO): NO